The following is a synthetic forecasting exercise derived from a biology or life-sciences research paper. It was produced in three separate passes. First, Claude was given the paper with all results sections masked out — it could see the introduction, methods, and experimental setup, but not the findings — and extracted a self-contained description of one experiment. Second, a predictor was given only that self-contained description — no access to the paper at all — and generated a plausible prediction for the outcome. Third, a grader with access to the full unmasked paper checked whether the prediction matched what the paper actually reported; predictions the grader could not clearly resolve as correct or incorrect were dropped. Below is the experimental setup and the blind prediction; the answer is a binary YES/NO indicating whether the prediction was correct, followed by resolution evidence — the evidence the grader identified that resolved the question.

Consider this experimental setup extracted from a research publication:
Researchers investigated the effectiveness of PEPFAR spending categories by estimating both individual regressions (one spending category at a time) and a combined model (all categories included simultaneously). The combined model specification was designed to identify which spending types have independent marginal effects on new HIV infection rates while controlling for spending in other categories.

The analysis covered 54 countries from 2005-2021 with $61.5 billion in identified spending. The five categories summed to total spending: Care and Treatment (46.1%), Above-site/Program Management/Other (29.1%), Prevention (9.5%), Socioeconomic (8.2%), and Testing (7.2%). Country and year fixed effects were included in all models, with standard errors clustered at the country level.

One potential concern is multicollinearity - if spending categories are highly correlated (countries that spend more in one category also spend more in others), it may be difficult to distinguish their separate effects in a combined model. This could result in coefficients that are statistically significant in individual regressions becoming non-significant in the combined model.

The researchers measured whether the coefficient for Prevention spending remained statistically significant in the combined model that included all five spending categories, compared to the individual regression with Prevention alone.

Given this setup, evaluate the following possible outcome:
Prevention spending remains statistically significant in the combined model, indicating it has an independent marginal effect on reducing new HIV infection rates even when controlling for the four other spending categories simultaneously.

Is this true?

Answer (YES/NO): YES